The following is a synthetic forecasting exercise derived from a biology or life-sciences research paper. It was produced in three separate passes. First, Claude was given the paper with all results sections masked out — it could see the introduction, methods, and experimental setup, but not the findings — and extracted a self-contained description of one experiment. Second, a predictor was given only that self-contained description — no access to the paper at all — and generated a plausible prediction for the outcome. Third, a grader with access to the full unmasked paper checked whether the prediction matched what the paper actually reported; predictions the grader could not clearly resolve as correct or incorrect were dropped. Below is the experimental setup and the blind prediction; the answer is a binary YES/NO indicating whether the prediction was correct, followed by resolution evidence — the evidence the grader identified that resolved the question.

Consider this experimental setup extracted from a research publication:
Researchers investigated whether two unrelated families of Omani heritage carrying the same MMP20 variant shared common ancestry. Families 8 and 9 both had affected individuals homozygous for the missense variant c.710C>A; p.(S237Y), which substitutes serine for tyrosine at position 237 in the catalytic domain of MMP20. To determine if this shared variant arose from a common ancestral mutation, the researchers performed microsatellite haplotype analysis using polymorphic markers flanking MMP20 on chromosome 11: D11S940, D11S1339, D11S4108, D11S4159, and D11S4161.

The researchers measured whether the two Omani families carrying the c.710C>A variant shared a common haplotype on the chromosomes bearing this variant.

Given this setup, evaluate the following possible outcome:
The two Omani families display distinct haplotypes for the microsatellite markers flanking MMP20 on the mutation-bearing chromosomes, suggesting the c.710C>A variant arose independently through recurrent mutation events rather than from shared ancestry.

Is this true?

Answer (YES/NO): NO